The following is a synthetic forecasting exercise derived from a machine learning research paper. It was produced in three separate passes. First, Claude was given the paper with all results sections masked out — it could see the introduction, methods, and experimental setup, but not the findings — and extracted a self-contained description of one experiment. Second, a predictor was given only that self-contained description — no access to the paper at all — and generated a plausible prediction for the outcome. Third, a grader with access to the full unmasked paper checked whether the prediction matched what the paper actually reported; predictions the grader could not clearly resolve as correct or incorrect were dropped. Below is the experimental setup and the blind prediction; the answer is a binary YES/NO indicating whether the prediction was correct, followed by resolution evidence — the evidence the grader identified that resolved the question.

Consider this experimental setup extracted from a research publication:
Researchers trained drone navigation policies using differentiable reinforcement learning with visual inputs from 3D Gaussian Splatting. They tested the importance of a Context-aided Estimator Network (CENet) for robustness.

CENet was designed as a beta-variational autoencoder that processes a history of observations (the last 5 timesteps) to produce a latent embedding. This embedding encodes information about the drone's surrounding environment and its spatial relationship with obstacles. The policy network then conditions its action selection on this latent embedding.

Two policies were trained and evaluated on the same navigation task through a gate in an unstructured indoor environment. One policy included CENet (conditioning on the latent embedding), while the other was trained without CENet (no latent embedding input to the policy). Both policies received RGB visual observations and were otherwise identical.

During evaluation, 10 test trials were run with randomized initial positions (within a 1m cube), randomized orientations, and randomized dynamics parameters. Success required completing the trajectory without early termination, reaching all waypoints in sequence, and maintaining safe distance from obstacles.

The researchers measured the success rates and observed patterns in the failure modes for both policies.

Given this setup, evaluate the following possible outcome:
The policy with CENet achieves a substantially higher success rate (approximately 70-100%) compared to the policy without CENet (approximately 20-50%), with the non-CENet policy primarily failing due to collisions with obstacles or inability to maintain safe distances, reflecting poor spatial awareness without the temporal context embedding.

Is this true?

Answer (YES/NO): YES